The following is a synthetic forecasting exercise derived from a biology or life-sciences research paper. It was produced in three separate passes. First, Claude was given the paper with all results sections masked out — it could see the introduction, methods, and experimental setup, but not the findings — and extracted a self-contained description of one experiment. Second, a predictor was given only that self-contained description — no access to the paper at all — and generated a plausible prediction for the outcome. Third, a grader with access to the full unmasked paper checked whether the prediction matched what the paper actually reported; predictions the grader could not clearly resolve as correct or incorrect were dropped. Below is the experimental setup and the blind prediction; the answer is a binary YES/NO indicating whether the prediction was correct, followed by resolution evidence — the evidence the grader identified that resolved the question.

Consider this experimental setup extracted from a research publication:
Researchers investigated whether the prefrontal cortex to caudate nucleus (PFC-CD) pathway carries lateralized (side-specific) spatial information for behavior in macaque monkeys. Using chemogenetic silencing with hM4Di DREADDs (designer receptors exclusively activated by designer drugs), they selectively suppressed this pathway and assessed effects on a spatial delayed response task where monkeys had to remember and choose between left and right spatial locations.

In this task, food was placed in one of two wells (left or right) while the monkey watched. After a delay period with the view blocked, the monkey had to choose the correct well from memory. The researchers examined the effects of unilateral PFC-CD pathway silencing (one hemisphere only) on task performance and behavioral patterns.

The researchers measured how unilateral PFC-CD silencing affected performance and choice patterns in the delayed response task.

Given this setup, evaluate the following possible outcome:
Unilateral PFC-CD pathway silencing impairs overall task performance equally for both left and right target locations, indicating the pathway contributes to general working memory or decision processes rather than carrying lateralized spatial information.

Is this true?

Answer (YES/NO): NO